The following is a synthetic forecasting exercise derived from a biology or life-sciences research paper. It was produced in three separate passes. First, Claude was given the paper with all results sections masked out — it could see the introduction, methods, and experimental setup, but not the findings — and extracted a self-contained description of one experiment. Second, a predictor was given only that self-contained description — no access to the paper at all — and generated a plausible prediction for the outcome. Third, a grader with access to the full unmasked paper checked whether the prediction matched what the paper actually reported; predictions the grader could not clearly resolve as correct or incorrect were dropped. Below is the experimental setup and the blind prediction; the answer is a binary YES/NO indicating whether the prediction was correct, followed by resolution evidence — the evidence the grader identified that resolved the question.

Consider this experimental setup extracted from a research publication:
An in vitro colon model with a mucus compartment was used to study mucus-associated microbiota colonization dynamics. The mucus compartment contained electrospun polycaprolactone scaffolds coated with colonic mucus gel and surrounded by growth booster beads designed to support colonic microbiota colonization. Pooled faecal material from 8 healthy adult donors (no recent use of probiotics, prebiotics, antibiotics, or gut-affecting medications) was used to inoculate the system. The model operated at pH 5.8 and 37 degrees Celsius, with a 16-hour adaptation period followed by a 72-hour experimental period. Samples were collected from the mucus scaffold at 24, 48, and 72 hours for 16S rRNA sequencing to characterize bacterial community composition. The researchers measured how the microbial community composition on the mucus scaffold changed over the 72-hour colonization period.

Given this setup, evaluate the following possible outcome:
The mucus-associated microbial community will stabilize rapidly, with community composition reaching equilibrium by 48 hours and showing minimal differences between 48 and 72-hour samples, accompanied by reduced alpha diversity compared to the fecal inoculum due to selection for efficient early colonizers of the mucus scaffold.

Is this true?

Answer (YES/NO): NO